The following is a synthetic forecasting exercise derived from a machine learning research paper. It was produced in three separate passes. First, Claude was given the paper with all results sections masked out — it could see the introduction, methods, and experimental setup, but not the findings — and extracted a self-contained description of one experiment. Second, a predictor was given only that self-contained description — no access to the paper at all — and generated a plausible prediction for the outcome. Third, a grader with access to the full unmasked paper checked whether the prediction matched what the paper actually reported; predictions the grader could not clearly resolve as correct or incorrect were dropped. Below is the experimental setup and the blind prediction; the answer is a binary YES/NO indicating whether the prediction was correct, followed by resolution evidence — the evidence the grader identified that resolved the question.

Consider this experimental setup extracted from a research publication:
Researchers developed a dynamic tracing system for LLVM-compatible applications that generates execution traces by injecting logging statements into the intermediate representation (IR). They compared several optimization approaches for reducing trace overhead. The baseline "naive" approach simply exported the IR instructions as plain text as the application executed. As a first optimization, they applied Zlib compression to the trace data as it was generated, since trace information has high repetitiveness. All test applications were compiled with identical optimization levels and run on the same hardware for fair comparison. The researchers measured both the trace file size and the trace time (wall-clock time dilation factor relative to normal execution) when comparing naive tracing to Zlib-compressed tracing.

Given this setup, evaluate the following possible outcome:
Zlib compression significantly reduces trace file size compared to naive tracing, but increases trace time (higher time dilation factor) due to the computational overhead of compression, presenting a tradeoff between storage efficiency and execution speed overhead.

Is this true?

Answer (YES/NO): YES